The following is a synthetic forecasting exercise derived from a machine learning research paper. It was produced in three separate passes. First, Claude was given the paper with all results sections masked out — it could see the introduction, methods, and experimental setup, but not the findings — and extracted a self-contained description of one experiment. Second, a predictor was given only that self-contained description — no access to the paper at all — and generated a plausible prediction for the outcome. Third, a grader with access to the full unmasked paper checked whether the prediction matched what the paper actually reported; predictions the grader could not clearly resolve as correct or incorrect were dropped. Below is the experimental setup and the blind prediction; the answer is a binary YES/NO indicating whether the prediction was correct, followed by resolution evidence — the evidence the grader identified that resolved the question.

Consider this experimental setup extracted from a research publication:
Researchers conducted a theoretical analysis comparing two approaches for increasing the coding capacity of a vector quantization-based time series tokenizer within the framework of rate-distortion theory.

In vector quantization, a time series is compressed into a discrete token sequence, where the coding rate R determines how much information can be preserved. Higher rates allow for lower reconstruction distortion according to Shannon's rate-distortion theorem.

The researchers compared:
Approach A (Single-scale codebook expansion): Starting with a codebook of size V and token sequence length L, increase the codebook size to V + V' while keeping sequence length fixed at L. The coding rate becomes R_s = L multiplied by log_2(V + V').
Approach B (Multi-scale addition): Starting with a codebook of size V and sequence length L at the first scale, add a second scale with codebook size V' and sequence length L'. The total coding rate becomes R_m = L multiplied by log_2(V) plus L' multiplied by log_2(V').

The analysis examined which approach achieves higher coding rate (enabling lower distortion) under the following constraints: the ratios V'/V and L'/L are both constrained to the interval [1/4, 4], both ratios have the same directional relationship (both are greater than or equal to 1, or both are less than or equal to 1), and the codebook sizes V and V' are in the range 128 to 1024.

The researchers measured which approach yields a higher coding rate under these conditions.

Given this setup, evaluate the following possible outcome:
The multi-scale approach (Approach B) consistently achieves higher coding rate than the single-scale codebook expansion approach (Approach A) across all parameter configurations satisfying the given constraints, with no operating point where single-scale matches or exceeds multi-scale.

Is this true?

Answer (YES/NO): YES